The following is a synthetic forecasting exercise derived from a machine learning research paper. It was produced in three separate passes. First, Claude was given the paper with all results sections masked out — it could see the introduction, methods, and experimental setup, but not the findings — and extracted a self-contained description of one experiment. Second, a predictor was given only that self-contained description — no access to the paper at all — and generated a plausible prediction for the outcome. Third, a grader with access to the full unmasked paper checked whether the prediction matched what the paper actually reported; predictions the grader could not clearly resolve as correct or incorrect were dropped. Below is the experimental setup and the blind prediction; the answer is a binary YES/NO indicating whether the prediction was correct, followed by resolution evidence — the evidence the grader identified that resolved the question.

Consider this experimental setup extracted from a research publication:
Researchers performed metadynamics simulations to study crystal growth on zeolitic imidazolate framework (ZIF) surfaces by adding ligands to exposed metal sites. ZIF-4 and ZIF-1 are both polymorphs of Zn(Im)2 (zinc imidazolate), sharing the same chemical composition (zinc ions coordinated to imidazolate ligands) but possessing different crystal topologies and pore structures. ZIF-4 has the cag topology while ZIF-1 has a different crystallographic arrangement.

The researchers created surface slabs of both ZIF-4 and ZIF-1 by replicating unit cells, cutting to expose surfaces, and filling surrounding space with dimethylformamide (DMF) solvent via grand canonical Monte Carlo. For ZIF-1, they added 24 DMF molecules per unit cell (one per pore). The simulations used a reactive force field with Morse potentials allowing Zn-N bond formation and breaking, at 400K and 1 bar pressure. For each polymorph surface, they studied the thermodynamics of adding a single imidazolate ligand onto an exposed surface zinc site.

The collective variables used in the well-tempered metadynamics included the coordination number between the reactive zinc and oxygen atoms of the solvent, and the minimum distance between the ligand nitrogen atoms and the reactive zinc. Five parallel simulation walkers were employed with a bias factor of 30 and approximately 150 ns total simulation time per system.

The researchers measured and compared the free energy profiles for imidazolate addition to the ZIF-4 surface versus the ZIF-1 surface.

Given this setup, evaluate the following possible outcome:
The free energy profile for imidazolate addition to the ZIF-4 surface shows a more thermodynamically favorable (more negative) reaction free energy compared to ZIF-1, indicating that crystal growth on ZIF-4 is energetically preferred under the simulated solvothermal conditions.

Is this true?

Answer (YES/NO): YES